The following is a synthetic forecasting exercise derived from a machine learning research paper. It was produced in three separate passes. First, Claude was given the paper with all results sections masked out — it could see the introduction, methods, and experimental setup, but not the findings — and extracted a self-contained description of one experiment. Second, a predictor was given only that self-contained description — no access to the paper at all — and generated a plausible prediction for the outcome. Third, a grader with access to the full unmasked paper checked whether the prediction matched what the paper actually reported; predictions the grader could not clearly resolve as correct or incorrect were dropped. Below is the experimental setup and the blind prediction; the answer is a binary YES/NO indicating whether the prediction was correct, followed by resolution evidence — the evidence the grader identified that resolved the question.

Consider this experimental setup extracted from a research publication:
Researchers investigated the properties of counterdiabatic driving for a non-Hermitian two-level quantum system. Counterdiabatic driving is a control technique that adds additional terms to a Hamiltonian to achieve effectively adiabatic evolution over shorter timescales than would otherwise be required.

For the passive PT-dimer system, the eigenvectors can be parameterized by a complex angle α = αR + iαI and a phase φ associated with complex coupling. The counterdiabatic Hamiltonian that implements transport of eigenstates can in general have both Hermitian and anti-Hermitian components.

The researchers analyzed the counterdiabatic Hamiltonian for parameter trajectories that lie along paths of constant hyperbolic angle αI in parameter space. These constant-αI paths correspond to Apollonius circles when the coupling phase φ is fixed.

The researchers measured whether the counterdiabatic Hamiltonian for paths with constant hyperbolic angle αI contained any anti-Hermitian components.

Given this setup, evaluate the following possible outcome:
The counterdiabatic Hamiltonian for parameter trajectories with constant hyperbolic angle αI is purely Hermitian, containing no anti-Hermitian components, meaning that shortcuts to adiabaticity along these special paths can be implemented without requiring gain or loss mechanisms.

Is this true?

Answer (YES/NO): YES